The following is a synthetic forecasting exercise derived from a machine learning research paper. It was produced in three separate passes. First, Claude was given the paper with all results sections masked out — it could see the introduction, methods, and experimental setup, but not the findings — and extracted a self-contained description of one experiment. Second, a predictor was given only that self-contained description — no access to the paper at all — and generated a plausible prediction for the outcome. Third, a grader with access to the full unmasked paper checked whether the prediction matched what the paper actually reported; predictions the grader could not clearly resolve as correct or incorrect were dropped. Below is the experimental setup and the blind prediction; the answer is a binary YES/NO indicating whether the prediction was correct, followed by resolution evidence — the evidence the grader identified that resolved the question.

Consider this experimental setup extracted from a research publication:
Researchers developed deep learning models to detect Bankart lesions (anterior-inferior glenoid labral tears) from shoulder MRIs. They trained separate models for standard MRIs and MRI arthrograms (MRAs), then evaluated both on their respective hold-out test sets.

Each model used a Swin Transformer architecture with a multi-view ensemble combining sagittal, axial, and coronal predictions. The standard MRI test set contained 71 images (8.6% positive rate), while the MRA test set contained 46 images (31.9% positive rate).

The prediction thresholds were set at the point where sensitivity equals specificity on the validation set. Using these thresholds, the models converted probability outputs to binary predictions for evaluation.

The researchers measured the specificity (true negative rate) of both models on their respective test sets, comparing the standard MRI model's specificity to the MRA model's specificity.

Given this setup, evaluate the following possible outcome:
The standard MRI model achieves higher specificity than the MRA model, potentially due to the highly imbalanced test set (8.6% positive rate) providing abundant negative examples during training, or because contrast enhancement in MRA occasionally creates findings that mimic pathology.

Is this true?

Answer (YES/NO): NO